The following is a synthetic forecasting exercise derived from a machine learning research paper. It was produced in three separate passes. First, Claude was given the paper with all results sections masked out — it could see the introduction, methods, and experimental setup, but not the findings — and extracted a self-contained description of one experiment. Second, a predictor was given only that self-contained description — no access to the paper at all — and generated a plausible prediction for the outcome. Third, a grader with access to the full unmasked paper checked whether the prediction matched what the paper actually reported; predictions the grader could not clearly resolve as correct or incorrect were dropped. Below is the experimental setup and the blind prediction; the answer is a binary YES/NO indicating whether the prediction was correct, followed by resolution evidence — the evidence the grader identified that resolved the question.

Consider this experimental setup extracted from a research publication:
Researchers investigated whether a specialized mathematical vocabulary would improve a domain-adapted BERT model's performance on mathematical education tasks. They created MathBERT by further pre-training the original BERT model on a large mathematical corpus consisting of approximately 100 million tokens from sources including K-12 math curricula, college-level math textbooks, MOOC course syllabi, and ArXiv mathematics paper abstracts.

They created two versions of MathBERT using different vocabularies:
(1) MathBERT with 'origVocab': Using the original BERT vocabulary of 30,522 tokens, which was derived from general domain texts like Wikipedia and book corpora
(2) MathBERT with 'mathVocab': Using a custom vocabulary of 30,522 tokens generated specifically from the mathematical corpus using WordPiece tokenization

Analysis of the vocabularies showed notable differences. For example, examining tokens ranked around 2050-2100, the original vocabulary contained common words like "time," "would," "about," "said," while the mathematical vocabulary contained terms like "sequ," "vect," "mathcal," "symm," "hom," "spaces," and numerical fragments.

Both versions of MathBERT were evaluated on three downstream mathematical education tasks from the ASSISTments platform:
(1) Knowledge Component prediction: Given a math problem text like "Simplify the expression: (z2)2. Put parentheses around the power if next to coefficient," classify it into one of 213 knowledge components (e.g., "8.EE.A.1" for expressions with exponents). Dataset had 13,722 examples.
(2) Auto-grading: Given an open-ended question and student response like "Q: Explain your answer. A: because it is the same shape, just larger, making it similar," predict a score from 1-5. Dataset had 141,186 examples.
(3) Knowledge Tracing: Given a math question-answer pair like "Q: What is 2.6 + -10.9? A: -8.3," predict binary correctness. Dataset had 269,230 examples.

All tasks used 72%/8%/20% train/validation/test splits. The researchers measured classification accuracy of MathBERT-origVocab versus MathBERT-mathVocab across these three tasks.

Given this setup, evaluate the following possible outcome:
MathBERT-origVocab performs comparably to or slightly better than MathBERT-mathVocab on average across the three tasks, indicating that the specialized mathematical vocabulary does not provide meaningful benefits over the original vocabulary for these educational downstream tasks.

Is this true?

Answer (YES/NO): YES